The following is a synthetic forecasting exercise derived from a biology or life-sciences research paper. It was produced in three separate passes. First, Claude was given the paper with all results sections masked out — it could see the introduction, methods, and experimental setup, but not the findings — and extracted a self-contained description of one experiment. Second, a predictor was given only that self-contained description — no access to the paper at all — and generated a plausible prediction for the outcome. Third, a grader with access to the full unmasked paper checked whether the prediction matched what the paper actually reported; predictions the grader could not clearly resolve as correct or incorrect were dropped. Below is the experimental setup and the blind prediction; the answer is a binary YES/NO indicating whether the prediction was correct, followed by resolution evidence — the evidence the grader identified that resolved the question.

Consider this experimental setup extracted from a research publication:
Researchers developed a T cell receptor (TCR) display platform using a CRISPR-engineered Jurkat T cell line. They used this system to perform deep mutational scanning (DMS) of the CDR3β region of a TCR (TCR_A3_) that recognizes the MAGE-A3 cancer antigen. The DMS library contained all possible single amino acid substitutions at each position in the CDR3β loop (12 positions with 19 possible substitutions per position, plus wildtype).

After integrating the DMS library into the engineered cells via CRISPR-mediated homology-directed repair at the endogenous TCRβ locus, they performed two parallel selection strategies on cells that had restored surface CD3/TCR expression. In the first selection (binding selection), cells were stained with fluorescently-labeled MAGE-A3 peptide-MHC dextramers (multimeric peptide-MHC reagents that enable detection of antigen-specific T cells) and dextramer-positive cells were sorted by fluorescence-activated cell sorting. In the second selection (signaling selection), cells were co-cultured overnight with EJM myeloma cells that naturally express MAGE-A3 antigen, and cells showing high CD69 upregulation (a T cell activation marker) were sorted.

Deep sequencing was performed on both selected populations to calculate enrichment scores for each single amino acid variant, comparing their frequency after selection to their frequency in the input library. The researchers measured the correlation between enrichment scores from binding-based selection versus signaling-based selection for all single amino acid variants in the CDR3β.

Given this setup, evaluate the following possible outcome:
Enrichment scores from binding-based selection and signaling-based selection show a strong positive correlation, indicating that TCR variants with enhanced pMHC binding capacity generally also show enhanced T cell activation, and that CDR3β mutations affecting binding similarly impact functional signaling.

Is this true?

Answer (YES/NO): NO